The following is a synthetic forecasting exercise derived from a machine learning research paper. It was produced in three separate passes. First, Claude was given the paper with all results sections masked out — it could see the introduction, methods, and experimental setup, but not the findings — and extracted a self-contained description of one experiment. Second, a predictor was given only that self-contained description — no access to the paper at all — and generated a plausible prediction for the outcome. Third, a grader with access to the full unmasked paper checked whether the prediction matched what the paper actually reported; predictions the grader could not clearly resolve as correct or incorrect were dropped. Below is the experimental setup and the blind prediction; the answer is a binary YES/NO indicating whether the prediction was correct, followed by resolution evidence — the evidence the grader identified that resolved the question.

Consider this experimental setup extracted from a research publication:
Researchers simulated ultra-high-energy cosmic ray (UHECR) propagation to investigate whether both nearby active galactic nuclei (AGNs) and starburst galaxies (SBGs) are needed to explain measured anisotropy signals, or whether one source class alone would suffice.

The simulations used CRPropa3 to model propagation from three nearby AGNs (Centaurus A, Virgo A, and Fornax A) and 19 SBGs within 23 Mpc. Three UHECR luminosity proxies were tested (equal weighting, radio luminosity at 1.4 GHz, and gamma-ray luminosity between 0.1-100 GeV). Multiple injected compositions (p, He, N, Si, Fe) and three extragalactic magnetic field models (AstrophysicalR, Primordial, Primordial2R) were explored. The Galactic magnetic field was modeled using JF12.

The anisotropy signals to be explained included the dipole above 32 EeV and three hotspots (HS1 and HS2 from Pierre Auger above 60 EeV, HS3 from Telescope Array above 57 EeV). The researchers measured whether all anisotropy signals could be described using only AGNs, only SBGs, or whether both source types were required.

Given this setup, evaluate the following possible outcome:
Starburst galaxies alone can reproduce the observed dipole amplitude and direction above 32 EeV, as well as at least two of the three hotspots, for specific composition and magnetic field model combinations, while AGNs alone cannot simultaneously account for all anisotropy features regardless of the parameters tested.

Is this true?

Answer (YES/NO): NO